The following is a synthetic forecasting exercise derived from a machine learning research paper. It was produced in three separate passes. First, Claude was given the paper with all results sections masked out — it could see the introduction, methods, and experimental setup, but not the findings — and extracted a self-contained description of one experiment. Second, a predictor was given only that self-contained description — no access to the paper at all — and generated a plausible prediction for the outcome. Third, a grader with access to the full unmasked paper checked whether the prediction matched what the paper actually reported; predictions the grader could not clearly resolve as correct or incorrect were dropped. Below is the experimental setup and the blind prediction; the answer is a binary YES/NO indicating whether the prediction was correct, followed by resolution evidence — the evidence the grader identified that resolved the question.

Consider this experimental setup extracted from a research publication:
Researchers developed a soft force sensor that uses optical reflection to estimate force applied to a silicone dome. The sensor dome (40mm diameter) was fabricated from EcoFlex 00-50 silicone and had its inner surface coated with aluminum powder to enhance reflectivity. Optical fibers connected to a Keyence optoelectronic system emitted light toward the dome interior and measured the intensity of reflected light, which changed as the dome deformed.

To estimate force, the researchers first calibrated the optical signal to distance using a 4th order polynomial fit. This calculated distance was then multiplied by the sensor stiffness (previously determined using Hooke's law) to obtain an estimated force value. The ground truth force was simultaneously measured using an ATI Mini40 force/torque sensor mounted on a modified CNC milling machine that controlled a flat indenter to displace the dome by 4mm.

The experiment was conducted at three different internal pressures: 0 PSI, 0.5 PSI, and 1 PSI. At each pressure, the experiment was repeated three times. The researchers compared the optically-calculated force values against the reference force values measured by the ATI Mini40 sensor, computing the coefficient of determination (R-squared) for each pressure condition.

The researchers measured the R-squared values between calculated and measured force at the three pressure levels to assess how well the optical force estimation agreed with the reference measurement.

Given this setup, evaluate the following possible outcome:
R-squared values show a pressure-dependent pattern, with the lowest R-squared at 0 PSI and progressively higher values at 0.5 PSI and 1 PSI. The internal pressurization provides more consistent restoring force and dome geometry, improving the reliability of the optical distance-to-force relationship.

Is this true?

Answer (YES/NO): NO